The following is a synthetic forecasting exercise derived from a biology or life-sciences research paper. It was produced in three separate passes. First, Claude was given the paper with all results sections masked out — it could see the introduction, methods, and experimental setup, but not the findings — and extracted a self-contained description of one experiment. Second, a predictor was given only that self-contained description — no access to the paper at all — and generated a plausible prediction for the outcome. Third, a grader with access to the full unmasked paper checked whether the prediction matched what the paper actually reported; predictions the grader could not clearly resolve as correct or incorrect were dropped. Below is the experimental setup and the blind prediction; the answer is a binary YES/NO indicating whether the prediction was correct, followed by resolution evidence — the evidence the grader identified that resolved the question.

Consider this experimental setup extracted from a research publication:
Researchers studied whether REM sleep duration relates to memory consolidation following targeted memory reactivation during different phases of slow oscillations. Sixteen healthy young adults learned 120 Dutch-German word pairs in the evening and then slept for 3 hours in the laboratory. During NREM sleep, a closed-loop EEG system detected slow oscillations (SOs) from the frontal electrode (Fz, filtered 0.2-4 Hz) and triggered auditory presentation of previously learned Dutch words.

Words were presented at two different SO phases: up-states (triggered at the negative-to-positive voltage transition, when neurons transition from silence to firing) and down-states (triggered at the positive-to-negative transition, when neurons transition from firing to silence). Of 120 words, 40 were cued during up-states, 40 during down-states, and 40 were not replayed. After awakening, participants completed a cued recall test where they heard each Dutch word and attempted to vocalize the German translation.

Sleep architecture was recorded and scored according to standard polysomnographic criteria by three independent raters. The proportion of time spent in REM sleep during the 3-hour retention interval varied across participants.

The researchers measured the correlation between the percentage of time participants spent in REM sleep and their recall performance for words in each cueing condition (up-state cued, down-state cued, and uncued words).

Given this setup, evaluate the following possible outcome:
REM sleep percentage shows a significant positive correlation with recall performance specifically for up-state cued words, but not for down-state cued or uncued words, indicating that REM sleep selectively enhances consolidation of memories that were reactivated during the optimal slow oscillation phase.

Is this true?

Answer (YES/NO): NO